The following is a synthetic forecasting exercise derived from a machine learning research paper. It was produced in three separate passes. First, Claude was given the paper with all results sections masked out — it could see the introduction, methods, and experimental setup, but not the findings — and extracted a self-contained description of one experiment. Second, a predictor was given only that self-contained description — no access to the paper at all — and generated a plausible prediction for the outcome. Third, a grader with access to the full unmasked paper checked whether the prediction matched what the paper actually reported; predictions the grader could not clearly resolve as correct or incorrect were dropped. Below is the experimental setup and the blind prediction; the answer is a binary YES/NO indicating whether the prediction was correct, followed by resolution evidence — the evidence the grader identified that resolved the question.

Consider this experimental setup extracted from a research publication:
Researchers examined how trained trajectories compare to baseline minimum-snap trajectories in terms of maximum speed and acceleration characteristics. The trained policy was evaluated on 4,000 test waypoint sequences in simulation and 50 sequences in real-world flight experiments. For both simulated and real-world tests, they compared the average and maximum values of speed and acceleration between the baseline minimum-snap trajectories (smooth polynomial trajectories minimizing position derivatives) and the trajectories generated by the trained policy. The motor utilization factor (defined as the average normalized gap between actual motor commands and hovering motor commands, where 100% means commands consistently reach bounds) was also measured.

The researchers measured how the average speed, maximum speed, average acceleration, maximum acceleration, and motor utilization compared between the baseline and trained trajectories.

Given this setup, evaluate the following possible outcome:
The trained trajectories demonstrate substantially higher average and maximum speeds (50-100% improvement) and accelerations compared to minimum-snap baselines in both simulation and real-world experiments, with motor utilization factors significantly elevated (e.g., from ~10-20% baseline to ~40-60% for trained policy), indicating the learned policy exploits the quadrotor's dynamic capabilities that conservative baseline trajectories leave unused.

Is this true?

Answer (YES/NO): NO